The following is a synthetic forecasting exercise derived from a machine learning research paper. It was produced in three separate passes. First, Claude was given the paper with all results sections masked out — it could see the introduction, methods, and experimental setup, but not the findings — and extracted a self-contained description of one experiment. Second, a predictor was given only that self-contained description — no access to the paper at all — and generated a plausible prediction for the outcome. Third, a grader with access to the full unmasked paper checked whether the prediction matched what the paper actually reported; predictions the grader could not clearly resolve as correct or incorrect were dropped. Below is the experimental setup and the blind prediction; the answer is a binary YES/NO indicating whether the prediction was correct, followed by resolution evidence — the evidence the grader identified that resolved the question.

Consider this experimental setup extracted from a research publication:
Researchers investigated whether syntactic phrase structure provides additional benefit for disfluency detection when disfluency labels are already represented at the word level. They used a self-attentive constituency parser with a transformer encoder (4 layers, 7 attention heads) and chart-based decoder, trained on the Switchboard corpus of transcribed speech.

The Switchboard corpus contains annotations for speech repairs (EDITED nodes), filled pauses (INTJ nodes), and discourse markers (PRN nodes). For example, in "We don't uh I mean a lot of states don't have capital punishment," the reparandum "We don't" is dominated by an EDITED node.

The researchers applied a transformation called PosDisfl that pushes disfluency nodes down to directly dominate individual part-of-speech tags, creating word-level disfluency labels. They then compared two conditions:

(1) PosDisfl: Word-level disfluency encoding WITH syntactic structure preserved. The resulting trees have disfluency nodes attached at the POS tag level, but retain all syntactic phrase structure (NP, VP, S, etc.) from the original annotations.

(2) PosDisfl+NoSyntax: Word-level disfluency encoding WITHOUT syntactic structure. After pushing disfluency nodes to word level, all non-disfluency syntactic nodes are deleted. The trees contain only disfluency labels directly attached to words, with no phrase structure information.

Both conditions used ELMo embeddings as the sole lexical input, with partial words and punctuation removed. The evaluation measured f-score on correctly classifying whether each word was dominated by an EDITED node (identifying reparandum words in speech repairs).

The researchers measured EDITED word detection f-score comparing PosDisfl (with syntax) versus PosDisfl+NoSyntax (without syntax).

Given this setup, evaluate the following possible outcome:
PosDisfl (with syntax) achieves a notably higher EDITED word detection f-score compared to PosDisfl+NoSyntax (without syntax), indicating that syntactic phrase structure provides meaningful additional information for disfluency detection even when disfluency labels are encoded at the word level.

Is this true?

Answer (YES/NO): YES